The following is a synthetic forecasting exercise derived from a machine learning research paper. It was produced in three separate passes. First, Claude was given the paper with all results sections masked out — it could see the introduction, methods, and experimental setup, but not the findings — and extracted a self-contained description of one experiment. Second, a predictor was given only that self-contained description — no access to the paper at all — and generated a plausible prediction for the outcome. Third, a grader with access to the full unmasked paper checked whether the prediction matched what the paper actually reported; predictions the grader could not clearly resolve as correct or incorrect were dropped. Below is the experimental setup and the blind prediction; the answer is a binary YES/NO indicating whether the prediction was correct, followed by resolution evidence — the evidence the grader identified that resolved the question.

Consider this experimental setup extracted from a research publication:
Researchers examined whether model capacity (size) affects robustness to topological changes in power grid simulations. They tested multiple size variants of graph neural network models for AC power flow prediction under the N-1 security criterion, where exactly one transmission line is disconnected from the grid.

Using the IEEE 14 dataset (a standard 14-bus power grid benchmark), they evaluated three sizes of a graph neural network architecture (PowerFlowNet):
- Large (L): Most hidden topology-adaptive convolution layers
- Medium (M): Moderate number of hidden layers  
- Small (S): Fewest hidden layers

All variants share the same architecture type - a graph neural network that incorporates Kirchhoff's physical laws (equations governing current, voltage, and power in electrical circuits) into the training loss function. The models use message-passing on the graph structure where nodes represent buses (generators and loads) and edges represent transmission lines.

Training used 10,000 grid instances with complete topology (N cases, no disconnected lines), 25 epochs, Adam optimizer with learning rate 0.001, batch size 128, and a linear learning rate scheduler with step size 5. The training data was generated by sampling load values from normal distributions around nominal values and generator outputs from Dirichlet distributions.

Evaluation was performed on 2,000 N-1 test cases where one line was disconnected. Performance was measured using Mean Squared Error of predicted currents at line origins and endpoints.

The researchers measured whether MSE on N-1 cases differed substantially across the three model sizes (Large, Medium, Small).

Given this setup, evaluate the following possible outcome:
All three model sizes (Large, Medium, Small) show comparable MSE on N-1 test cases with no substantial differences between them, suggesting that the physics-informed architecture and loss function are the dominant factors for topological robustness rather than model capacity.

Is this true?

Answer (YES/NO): NO